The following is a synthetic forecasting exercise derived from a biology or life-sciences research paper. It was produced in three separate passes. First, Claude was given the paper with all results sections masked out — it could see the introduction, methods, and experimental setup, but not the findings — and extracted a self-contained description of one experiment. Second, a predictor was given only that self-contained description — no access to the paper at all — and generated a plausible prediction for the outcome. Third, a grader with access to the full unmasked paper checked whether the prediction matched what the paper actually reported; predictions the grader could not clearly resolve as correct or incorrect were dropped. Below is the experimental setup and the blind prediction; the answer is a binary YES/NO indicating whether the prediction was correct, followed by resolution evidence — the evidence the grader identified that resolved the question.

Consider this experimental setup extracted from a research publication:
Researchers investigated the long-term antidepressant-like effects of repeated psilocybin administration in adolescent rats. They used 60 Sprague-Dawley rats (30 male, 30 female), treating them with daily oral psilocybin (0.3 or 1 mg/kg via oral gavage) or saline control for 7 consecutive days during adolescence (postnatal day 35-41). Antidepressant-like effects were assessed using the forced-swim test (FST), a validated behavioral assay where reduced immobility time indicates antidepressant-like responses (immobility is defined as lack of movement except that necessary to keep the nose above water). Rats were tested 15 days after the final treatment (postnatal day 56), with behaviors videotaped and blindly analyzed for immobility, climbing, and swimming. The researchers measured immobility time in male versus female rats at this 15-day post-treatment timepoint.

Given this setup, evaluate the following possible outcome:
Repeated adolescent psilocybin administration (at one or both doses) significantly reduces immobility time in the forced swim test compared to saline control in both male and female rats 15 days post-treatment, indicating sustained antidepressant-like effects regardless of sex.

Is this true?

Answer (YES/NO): NO